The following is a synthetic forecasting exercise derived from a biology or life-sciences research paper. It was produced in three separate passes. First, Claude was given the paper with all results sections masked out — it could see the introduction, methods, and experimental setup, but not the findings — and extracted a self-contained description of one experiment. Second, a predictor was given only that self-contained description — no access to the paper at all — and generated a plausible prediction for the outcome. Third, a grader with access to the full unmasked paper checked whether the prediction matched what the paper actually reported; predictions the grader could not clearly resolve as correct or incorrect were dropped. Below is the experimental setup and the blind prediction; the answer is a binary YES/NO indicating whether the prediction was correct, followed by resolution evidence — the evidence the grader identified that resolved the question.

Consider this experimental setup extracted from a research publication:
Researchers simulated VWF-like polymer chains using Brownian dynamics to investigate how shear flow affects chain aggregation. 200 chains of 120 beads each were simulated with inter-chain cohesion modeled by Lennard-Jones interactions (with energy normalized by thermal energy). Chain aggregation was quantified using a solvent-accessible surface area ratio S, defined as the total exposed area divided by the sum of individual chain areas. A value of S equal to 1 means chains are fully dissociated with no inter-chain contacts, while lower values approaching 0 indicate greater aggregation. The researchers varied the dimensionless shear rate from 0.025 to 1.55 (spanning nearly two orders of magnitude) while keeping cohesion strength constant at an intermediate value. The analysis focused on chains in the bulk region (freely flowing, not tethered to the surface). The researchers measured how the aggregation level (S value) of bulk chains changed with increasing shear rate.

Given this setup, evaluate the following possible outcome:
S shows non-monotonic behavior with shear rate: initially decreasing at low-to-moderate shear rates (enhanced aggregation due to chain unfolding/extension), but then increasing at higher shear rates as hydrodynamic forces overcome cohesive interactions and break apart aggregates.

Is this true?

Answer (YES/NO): NO